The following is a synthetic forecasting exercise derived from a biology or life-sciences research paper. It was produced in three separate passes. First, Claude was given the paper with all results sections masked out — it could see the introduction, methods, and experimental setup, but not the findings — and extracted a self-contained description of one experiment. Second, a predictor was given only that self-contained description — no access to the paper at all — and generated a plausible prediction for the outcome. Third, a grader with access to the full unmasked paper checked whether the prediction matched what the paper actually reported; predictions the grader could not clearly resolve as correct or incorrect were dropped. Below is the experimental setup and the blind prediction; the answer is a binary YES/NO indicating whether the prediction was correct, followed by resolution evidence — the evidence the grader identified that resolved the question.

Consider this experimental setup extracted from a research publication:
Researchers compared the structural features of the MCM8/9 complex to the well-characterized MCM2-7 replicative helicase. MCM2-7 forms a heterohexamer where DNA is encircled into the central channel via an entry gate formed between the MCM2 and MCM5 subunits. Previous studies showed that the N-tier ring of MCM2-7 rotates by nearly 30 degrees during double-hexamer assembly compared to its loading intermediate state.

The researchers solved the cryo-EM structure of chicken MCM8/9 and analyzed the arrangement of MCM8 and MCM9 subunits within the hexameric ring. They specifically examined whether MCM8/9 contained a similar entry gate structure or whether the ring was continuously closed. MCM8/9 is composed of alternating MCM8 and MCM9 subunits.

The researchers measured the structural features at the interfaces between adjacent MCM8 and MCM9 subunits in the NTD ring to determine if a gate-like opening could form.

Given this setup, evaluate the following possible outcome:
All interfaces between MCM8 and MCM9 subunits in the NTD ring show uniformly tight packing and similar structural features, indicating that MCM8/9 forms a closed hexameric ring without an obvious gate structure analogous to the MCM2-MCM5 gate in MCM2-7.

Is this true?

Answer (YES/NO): NO